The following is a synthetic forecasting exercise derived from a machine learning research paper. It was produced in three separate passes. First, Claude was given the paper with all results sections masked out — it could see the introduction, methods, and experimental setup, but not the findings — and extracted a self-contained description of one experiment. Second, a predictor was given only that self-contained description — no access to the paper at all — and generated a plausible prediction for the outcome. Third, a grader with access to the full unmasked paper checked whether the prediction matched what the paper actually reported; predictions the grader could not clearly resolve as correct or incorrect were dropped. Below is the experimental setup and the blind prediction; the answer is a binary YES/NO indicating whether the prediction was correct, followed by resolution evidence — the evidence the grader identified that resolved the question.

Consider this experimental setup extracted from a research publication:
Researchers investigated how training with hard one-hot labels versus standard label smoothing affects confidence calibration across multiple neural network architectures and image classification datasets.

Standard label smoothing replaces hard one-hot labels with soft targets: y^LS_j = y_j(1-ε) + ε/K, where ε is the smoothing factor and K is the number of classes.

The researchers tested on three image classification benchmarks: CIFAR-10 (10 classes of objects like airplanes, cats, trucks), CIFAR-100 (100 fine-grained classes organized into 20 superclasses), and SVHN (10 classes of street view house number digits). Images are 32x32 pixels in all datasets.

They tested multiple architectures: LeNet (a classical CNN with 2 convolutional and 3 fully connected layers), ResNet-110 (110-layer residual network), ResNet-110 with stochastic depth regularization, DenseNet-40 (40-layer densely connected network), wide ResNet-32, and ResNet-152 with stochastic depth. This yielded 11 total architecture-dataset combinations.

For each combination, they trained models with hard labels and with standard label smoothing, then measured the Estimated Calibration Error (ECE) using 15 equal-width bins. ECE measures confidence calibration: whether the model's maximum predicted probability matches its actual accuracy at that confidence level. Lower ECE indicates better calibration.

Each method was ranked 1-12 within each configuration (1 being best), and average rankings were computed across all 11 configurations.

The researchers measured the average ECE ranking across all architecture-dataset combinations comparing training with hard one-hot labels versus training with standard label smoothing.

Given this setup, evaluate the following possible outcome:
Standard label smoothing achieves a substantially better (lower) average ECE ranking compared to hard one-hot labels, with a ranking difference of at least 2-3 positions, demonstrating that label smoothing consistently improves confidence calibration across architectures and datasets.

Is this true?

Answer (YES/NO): YES